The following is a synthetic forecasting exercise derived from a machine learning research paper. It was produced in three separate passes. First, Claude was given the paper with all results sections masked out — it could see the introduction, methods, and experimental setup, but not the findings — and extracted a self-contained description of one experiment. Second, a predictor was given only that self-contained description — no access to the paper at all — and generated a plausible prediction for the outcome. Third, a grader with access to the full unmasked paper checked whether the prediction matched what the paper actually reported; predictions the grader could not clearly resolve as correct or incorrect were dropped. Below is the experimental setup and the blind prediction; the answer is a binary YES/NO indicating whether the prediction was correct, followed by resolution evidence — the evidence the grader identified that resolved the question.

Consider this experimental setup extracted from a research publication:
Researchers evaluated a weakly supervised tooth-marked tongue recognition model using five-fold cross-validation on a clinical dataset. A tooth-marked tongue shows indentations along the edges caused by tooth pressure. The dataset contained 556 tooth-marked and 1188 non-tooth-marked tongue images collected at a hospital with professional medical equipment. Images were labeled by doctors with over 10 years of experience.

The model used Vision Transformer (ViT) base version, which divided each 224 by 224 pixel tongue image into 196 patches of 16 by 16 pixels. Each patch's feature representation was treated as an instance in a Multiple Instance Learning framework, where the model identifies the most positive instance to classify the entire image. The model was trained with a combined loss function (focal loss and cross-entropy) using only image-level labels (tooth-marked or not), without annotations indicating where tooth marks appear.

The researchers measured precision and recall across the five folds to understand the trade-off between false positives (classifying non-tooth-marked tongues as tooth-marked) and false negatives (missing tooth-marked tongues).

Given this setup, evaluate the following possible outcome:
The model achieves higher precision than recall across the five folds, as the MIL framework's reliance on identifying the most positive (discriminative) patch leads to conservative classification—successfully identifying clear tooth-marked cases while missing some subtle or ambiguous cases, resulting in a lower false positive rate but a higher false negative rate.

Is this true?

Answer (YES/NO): NO